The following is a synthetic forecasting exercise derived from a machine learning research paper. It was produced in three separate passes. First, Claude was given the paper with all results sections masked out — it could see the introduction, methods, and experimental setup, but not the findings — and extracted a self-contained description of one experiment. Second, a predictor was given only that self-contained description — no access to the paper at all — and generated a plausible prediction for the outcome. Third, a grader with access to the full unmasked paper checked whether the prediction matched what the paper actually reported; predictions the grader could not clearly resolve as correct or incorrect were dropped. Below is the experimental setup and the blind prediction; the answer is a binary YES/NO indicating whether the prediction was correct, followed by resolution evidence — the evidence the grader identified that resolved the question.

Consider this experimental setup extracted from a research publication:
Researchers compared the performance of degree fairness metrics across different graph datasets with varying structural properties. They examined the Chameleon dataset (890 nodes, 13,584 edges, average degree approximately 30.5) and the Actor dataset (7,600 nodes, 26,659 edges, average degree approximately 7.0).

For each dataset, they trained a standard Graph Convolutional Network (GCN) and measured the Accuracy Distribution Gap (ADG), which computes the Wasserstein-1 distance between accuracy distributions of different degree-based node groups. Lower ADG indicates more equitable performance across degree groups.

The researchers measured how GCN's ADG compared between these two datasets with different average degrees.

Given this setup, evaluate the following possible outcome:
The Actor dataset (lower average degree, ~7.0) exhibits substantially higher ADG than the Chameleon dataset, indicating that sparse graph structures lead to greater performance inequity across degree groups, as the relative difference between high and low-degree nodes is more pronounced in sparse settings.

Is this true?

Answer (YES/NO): NO